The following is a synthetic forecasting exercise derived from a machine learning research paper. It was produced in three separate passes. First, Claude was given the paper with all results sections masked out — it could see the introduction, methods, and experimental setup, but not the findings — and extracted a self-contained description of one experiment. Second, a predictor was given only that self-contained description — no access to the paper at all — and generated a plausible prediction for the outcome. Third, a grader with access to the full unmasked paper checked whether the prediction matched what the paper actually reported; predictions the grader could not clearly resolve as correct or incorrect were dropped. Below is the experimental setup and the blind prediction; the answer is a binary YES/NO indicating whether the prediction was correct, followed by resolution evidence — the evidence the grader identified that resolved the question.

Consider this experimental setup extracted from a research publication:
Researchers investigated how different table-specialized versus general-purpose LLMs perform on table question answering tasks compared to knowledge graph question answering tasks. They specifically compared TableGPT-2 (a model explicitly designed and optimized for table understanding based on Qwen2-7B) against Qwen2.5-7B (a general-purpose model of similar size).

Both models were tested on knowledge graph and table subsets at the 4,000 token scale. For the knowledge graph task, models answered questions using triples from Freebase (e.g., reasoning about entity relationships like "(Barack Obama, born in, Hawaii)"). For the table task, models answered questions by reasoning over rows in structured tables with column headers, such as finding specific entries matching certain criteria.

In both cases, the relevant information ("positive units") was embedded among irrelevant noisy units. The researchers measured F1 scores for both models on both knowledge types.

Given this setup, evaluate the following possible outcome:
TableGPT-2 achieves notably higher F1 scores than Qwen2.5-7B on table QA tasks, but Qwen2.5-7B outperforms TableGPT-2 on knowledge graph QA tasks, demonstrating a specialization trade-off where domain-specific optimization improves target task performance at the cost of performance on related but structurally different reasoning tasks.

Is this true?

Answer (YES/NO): NO